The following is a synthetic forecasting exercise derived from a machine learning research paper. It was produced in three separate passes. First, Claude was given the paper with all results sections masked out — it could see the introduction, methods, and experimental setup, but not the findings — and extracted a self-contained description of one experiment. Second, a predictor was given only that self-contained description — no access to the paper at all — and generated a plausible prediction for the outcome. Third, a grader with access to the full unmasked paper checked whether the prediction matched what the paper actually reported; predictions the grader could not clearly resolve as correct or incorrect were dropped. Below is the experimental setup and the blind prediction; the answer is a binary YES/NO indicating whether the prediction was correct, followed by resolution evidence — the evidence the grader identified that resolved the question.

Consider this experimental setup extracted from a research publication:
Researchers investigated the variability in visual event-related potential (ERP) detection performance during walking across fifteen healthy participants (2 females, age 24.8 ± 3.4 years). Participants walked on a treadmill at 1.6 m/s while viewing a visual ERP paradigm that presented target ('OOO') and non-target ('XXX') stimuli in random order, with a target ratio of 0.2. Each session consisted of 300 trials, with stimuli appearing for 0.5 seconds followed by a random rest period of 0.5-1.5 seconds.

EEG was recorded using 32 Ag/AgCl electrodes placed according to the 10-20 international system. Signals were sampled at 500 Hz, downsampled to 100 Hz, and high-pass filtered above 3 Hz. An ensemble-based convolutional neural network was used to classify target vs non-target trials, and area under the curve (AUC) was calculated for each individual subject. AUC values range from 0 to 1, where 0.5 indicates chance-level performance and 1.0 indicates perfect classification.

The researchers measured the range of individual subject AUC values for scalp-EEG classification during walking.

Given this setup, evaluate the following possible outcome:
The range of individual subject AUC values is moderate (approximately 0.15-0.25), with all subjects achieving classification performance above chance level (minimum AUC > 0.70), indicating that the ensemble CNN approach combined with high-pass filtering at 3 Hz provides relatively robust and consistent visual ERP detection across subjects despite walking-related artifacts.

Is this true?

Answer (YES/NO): NO